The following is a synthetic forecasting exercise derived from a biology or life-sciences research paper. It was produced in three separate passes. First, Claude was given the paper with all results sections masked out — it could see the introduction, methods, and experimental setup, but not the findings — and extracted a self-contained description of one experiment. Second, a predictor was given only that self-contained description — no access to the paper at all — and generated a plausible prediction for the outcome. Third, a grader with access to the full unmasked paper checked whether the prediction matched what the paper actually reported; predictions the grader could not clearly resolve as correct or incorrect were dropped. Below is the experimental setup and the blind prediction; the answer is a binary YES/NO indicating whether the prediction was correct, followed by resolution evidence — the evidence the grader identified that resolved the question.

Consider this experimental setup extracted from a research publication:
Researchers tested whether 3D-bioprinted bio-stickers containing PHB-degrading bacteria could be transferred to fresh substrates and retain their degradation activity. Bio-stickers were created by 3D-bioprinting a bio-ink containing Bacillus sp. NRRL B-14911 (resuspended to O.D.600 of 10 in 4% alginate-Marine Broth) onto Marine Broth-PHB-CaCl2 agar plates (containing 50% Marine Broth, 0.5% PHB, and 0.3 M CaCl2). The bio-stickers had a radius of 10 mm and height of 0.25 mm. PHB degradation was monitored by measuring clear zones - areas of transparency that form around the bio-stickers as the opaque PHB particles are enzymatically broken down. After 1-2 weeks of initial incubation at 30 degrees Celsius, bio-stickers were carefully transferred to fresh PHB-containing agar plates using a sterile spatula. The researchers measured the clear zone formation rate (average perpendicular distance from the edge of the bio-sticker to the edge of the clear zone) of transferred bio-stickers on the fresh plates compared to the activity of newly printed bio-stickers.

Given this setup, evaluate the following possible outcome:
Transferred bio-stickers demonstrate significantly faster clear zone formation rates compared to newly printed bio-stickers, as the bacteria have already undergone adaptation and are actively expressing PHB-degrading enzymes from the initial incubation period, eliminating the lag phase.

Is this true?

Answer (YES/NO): YES